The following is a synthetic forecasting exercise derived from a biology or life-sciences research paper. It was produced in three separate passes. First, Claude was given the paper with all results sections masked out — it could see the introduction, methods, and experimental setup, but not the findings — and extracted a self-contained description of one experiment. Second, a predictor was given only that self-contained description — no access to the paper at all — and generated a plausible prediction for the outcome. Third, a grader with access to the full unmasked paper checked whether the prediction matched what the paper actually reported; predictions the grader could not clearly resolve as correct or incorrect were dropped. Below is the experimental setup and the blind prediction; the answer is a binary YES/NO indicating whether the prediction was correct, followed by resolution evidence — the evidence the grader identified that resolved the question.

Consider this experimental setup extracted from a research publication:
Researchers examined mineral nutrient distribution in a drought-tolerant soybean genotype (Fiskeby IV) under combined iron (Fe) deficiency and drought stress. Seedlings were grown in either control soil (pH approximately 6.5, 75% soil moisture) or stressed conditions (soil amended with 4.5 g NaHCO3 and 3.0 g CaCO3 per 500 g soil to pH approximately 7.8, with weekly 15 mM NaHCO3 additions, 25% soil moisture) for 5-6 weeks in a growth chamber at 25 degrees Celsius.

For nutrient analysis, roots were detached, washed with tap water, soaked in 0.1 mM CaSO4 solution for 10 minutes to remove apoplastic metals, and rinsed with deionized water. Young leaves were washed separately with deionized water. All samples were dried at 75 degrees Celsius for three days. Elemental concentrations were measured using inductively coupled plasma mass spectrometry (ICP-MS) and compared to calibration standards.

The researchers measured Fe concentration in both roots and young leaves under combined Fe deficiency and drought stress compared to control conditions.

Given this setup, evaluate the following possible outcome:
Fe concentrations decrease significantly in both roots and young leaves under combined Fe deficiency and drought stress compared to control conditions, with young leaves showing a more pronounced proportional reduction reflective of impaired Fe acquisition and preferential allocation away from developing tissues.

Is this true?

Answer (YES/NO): NO